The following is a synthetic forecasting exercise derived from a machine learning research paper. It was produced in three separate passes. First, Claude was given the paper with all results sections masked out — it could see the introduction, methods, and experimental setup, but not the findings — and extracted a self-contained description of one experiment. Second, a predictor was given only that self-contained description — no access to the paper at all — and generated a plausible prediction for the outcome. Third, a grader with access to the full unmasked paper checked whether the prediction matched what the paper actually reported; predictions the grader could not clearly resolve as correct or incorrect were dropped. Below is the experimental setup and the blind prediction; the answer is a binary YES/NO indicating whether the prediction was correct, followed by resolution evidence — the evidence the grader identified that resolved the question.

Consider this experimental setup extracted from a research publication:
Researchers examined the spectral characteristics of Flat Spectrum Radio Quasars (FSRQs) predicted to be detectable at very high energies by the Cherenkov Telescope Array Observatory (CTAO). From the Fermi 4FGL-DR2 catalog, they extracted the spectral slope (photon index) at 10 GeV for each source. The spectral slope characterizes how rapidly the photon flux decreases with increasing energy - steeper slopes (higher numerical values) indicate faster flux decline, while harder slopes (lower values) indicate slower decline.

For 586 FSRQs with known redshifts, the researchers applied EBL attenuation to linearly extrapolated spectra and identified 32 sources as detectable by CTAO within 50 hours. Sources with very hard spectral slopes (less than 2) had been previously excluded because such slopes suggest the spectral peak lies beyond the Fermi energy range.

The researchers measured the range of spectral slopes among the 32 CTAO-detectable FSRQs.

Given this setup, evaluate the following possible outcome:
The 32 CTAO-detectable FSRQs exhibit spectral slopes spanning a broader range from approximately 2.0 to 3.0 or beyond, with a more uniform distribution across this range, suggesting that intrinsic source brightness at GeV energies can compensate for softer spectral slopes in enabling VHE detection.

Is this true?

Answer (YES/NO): YES